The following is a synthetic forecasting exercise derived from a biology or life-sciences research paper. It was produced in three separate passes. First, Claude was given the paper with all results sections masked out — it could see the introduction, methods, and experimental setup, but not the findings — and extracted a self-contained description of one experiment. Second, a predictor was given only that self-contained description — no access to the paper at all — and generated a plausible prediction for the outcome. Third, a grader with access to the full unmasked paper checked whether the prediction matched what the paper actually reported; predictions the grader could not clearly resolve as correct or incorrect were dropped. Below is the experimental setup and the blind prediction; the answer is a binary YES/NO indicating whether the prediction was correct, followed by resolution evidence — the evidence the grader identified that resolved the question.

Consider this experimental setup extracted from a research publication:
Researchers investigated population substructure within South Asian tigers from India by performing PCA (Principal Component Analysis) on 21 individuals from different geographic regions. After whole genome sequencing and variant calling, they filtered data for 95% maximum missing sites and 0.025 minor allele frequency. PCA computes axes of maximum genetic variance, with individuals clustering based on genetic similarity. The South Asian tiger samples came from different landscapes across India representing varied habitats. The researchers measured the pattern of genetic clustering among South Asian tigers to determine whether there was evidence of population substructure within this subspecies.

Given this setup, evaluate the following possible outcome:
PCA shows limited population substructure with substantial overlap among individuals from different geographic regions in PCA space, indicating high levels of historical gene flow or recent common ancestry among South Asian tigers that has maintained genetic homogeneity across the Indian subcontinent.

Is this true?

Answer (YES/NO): NO